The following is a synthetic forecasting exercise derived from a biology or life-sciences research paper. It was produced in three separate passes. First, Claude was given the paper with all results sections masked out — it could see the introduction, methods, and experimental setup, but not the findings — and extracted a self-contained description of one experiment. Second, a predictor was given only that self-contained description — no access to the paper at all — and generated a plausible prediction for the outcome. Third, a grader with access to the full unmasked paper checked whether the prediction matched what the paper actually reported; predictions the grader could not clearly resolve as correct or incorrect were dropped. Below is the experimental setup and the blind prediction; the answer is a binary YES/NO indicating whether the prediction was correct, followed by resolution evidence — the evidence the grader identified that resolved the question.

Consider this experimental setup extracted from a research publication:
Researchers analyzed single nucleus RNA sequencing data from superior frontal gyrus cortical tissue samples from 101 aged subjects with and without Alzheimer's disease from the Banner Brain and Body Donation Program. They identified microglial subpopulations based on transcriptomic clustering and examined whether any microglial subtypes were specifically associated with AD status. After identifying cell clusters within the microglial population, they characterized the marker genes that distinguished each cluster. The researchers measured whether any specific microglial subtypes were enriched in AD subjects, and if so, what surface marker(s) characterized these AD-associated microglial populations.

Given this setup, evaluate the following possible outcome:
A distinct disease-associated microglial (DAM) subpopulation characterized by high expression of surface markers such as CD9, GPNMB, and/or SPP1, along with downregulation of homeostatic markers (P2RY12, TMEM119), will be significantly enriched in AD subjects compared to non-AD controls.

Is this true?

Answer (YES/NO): NO